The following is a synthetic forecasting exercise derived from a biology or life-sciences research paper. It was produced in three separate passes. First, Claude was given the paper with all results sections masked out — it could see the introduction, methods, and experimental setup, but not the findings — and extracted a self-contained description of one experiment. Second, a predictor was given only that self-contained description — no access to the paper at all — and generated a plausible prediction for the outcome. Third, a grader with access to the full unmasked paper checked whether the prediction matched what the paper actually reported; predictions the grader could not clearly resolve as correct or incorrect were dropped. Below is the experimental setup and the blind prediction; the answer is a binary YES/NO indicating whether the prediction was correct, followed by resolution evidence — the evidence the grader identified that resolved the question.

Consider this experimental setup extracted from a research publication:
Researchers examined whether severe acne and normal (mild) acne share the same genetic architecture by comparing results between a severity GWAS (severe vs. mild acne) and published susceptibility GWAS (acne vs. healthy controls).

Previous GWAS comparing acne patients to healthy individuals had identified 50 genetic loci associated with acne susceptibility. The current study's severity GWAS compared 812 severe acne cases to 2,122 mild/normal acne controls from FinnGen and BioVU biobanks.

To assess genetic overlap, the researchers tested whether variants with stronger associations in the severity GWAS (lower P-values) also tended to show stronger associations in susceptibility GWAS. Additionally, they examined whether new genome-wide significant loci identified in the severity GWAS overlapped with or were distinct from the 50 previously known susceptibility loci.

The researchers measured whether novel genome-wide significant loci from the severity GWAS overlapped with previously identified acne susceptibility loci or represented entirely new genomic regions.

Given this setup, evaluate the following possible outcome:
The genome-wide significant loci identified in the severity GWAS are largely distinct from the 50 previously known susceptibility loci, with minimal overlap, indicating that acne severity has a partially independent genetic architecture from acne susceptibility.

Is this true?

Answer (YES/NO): YES